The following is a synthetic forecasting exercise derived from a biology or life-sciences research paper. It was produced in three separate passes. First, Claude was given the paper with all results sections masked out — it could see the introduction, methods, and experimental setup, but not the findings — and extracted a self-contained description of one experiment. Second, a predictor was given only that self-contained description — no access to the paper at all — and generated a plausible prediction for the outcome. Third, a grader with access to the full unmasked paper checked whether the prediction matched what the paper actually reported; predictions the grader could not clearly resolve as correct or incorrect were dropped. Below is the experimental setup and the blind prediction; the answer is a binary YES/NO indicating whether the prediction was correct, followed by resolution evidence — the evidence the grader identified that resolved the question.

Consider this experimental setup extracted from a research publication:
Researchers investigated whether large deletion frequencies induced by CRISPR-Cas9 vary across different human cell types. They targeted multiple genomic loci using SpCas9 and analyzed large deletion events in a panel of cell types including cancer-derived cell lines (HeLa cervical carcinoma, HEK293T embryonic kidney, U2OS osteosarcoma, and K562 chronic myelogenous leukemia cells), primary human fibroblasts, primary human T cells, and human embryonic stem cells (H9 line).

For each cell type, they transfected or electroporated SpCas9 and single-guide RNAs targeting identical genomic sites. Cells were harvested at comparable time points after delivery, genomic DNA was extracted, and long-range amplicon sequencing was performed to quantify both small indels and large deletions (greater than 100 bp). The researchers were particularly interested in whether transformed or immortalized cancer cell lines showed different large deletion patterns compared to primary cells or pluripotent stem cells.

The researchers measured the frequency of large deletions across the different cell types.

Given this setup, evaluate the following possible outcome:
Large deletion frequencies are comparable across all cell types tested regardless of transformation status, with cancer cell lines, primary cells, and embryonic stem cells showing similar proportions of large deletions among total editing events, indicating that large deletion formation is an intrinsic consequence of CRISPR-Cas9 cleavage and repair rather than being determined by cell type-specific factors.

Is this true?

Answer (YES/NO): NO